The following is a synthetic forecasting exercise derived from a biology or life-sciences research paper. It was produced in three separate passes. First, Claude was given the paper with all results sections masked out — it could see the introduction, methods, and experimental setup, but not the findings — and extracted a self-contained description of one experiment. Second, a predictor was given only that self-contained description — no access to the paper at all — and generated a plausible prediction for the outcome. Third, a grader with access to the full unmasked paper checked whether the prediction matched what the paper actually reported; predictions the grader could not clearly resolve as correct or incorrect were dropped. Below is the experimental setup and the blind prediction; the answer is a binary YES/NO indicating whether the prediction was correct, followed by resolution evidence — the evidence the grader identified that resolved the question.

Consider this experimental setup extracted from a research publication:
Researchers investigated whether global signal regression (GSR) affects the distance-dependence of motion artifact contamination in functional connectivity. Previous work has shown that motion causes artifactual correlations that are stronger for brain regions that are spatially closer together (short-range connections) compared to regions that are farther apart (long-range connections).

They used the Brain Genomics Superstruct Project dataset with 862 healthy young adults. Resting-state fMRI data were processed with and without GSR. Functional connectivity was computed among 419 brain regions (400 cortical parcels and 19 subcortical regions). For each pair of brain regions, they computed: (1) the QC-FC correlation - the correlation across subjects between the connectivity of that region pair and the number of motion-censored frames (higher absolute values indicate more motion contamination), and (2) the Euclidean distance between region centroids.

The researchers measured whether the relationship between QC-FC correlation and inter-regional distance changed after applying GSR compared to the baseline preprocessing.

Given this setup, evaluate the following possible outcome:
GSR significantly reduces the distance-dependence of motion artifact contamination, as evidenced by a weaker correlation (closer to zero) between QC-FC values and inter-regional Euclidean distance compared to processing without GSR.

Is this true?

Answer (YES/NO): NO